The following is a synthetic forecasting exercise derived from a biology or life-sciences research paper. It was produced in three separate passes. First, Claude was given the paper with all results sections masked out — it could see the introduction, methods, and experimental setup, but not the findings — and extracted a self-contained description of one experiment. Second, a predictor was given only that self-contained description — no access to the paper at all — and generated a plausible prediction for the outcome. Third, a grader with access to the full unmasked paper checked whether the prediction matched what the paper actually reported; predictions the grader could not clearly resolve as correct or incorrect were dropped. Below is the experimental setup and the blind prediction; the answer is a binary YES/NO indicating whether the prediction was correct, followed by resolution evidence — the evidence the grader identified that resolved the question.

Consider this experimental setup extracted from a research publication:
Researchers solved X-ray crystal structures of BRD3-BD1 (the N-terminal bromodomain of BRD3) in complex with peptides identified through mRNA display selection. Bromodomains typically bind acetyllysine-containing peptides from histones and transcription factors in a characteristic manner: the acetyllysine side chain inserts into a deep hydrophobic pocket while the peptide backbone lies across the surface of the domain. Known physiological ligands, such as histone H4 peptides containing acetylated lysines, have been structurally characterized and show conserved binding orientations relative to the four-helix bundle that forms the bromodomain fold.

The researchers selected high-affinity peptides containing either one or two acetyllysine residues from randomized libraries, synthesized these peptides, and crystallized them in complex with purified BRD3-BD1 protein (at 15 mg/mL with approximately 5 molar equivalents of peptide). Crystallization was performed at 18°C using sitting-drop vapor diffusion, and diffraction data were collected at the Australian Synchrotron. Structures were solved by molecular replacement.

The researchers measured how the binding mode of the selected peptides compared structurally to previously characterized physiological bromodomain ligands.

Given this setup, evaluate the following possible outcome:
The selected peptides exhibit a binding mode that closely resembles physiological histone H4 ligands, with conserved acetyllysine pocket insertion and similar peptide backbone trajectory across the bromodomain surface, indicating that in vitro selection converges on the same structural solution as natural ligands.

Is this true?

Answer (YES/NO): NO